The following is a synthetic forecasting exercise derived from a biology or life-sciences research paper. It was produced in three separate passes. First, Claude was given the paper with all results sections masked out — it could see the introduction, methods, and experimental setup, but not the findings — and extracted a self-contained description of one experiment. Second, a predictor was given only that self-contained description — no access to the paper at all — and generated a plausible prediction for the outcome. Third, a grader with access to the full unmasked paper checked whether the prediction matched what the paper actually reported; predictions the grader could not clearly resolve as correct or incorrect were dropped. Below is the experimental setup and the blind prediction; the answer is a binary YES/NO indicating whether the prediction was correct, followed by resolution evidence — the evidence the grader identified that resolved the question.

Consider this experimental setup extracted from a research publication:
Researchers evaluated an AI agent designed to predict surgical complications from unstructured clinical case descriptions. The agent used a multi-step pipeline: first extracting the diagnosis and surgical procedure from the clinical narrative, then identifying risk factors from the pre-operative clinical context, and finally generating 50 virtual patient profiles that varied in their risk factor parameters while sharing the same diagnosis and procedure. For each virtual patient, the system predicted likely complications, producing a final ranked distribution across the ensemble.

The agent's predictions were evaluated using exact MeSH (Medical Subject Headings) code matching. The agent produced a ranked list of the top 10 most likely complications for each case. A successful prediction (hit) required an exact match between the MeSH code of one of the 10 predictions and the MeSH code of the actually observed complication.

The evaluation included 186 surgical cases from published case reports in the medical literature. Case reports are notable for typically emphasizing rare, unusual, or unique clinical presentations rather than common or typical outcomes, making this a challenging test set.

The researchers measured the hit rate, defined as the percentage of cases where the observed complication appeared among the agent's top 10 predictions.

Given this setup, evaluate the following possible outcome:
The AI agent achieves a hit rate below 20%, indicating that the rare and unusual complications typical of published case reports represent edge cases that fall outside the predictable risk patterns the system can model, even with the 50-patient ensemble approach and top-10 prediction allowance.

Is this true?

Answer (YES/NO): NO